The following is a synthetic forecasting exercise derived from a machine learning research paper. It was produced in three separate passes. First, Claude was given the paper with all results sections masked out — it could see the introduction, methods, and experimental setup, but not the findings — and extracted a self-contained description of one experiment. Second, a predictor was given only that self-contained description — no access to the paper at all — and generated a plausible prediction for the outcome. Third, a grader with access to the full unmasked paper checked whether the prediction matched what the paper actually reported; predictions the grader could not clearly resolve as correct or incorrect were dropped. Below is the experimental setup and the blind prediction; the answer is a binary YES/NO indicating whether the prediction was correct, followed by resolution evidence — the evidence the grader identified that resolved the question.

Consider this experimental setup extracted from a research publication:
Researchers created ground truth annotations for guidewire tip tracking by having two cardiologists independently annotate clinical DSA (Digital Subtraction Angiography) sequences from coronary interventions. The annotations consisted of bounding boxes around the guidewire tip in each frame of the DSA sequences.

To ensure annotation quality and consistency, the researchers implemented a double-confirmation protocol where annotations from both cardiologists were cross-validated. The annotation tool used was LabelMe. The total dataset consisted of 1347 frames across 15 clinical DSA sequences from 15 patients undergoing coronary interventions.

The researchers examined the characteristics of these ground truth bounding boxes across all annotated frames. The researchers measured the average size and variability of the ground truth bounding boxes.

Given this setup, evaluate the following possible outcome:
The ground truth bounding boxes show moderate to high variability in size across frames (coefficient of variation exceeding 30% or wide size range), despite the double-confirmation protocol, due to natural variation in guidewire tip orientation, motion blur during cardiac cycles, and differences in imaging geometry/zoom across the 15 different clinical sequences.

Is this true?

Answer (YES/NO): NO